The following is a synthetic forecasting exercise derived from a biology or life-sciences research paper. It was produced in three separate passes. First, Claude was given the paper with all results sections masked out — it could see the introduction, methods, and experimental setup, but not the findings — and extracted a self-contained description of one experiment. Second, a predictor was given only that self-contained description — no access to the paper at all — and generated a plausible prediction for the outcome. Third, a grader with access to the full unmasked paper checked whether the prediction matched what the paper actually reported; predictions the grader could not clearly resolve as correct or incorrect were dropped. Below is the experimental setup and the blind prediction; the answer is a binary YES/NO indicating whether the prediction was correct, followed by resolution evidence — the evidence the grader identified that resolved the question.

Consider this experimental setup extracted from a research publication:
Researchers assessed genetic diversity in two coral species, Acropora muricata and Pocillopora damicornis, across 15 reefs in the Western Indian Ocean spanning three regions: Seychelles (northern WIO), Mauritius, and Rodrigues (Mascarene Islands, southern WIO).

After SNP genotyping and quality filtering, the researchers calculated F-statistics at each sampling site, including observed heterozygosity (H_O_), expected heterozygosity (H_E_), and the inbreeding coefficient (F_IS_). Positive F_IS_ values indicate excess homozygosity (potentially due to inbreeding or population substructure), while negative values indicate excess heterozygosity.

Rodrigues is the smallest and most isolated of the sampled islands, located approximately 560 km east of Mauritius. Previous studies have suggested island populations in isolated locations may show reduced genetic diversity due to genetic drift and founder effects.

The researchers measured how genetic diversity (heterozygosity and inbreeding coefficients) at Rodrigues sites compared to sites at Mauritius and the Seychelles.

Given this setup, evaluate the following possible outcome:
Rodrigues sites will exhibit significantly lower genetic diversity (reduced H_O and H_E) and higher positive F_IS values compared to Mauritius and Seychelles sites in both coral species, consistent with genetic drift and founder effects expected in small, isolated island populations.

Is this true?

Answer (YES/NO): NO